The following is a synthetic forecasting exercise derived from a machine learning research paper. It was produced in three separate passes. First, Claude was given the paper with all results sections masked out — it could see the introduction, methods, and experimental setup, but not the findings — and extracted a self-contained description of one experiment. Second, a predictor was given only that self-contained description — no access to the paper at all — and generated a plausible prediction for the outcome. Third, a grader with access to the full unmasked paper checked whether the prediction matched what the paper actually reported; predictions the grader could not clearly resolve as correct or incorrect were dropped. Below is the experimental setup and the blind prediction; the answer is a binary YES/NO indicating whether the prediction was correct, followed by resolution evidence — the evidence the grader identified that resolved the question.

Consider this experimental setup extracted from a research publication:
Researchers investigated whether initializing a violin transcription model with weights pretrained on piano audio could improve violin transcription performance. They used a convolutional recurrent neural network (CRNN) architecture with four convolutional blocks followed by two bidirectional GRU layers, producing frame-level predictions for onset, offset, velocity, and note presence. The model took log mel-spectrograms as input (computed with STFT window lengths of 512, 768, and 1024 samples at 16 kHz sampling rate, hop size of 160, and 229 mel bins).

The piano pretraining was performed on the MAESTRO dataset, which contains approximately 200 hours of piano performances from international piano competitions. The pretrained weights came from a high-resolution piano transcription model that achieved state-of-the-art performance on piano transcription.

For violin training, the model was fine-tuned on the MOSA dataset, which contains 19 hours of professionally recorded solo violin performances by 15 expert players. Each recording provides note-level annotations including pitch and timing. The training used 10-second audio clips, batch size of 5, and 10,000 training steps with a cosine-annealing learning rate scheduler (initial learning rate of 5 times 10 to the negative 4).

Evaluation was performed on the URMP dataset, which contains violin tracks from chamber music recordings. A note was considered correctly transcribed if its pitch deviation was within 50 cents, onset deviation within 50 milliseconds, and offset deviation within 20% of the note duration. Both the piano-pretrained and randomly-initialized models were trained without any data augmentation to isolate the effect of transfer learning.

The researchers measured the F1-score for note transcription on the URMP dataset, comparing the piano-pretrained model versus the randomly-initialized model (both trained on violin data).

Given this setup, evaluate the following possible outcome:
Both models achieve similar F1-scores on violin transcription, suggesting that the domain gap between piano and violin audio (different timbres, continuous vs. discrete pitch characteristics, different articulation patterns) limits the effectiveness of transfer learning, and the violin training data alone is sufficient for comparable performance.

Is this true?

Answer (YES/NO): YES